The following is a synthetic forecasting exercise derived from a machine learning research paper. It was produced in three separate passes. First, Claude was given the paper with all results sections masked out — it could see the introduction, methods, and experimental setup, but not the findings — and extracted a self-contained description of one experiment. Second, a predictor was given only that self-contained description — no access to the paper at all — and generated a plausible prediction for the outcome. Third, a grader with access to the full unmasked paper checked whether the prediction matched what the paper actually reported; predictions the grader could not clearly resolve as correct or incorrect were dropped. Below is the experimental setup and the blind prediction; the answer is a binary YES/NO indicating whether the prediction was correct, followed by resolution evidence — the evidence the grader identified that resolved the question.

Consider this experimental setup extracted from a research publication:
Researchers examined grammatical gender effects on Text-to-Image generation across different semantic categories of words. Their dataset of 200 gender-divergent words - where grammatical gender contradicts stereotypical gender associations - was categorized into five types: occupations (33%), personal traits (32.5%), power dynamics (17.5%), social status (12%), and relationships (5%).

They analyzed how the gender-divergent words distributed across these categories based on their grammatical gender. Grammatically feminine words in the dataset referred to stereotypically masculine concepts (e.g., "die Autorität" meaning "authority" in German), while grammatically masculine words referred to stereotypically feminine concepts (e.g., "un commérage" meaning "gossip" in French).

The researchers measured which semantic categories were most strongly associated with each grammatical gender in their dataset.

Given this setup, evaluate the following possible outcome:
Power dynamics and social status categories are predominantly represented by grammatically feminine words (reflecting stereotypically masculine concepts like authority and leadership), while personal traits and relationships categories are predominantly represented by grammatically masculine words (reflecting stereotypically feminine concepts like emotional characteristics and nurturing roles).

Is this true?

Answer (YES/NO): NO